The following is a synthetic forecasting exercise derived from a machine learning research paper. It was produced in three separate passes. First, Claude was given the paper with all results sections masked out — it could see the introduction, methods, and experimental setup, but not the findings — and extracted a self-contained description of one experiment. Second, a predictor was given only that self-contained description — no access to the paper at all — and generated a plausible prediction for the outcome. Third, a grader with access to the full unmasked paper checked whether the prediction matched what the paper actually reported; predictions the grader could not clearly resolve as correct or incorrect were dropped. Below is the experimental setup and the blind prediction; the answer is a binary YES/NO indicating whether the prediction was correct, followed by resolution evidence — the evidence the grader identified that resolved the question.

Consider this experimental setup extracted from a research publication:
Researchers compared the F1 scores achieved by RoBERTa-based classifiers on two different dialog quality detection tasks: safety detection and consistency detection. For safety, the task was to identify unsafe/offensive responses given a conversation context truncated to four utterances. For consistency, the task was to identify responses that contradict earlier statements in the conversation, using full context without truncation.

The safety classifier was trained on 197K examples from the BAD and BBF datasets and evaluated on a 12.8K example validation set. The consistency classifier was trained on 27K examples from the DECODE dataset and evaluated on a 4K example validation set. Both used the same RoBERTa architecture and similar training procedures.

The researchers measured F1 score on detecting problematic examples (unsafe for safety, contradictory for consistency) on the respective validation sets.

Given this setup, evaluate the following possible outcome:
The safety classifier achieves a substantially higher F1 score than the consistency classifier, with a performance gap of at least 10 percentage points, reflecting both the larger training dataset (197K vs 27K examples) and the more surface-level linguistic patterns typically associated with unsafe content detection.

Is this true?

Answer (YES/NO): NO